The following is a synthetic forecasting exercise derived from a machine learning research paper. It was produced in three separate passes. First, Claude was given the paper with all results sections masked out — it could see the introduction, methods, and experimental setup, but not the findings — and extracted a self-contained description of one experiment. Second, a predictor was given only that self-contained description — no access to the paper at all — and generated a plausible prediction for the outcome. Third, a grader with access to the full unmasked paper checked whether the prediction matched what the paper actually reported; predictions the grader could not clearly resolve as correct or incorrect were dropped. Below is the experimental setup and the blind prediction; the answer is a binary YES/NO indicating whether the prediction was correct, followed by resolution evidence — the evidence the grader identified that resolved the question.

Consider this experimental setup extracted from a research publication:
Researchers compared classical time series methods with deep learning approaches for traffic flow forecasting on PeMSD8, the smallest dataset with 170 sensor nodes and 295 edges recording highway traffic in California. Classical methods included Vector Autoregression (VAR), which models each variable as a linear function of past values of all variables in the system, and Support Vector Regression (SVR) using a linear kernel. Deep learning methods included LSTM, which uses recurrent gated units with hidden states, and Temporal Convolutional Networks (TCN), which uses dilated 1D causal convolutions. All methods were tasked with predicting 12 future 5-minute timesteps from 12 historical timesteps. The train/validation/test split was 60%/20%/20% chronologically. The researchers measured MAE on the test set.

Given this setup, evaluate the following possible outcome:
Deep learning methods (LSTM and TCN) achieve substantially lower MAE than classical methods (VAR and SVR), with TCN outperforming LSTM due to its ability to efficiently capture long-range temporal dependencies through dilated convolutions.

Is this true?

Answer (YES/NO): NO